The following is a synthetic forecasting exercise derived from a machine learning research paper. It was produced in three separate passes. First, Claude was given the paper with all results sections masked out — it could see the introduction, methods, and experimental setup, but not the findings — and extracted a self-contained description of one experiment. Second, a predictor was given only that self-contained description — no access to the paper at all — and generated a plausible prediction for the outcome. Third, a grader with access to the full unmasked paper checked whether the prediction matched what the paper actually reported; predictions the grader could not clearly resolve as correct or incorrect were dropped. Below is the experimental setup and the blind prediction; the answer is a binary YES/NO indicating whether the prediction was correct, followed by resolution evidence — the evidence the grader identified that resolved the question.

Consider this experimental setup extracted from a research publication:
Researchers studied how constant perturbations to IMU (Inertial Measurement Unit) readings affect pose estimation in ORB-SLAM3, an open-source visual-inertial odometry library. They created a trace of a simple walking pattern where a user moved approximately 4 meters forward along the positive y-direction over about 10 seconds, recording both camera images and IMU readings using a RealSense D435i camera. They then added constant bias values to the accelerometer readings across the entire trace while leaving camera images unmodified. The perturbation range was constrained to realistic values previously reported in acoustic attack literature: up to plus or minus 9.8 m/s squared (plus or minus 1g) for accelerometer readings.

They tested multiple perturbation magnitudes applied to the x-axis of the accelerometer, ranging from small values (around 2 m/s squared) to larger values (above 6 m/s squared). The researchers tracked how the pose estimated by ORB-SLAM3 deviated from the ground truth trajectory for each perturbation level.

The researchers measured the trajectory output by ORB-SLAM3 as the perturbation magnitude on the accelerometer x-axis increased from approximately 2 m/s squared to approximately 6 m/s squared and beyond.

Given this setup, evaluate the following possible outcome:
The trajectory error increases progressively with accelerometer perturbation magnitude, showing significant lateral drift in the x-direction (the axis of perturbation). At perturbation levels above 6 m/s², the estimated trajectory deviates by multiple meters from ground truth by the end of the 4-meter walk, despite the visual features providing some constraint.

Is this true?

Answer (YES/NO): NO